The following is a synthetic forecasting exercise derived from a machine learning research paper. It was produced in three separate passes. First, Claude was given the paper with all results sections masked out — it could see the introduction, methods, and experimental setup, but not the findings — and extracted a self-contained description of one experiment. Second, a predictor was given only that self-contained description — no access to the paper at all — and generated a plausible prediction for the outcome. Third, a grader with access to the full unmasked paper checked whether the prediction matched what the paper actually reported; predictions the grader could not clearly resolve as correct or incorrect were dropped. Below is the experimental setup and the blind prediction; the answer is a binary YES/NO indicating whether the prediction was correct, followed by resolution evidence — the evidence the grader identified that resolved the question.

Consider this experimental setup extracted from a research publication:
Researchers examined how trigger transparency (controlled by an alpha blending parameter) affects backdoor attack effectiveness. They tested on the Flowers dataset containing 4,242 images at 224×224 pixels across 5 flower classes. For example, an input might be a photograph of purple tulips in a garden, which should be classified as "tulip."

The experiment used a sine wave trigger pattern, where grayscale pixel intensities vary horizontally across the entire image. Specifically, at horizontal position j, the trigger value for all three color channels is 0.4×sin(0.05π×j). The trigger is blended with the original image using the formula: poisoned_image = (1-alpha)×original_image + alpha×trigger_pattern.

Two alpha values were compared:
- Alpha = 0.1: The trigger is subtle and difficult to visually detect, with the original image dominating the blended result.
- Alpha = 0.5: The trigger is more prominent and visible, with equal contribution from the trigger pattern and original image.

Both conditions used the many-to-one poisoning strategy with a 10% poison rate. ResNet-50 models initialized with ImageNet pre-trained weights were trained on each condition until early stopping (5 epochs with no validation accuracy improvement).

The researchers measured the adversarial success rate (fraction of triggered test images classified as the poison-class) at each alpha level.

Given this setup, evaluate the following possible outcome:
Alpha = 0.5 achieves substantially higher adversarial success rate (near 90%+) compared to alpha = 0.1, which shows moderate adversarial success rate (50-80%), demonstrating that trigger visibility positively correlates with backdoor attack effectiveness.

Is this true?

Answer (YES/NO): NO